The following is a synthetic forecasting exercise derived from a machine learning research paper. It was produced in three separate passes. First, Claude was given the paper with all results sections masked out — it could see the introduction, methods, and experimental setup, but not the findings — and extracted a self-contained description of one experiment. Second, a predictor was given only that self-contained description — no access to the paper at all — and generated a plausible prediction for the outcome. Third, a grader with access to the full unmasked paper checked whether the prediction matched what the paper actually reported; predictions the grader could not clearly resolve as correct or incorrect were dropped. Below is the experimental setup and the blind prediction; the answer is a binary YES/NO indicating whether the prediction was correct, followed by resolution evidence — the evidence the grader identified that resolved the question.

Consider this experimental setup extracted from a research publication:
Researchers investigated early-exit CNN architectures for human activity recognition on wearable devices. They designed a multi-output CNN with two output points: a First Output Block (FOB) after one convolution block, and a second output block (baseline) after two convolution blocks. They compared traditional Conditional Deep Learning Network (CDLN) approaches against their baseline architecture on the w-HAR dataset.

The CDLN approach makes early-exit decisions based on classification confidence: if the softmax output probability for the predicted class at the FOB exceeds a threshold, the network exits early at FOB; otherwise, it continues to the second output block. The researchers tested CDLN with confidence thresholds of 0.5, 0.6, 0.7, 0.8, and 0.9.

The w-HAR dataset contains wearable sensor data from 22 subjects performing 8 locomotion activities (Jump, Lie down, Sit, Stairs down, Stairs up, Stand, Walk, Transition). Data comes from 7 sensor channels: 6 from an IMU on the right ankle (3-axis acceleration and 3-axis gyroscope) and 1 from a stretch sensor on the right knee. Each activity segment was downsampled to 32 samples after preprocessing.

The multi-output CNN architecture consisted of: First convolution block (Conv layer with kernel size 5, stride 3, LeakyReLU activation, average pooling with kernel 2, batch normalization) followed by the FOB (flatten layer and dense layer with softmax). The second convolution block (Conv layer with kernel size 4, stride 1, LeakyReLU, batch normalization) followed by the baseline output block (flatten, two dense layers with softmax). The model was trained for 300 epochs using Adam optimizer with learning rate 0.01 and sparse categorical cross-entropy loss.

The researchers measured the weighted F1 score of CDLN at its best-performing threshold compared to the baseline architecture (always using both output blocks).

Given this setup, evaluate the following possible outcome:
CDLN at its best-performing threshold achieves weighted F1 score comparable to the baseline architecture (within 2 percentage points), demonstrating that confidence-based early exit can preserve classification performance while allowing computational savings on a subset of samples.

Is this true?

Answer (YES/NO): NO